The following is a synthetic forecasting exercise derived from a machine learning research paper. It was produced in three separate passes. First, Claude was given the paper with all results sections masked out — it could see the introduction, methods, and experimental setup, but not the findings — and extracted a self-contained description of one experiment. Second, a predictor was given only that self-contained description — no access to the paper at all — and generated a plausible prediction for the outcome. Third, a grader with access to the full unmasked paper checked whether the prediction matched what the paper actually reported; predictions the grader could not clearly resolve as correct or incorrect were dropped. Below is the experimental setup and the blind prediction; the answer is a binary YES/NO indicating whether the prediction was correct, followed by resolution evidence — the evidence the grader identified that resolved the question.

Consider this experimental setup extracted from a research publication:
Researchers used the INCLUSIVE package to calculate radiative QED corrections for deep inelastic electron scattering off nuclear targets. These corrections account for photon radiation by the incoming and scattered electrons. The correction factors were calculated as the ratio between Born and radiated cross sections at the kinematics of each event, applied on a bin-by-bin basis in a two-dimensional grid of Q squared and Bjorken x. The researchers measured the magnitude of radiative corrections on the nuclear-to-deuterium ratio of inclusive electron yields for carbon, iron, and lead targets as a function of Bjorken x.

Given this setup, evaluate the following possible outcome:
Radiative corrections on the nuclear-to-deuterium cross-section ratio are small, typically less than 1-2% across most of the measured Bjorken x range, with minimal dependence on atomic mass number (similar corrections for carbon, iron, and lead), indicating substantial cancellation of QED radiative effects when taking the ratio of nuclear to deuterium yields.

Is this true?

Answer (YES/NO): NO